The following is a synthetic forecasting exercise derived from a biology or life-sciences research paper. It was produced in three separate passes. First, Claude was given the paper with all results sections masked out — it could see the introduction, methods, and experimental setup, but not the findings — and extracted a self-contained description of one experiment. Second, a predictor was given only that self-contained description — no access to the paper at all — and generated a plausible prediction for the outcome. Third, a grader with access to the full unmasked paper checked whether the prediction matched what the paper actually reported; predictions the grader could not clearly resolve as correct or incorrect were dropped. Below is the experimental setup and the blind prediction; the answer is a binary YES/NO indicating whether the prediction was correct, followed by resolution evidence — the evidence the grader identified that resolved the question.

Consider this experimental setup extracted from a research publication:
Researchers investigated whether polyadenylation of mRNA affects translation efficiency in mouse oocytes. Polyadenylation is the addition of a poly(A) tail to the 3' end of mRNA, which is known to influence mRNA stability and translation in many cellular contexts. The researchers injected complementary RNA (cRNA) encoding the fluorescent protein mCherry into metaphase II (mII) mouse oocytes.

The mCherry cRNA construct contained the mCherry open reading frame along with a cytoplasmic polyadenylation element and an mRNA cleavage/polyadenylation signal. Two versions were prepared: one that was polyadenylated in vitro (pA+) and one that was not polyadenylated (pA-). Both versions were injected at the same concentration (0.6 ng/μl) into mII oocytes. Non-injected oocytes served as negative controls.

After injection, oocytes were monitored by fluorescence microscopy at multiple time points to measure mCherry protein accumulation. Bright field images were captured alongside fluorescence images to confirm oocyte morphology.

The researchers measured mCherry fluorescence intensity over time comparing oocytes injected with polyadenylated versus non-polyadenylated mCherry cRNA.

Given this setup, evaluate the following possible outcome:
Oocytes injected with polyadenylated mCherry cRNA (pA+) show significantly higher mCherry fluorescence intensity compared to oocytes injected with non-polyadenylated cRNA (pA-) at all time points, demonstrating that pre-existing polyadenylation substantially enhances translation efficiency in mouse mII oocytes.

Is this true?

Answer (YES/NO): NO